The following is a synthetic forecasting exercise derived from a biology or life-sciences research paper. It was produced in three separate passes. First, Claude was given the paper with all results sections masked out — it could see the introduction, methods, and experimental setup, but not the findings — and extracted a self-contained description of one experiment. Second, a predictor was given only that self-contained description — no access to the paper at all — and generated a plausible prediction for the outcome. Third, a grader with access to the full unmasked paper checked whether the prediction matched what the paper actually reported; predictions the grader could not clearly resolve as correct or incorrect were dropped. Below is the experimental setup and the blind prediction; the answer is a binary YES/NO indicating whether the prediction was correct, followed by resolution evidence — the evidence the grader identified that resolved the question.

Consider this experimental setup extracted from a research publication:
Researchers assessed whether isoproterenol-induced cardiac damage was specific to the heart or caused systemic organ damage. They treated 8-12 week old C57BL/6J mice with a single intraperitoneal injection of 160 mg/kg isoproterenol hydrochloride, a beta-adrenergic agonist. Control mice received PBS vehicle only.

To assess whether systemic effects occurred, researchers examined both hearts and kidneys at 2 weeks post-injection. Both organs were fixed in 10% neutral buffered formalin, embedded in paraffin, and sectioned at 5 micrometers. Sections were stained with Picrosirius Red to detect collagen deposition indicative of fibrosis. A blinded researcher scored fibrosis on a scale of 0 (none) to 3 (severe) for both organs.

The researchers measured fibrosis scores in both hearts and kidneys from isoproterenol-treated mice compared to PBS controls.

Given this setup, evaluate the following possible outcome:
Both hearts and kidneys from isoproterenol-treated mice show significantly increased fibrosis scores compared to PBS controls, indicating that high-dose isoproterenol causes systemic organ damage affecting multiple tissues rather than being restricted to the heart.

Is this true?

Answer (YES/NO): NO